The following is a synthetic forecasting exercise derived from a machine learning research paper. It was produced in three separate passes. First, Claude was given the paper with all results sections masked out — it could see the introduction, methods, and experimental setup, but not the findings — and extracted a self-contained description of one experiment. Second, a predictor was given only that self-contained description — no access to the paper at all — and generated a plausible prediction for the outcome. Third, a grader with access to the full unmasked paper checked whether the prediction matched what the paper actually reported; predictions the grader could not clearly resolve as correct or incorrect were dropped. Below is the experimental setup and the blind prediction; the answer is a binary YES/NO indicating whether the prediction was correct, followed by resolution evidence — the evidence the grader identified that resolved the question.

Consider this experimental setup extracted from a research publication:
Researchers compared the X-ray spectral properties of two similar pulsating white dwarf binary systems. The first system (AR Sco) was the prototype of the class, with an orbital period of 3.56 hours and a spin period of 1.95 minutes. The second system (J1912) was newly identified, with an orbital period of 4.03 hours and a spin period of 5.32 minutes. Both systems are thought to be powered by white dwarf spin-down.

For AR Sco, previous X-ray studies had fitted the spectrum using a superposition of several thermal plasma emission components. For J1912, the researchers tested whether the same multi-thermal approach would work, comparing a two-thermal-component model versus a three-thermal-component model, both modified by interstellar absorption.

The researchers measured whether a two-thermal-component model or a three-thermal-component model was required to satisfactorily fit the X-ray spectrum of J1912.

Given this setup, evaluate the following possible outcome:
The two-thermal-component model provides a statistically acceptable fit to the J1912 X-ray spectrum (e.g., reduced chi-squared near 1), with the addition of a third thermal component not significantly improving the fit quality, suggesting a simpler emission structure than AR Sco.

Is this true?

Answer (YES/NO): NO